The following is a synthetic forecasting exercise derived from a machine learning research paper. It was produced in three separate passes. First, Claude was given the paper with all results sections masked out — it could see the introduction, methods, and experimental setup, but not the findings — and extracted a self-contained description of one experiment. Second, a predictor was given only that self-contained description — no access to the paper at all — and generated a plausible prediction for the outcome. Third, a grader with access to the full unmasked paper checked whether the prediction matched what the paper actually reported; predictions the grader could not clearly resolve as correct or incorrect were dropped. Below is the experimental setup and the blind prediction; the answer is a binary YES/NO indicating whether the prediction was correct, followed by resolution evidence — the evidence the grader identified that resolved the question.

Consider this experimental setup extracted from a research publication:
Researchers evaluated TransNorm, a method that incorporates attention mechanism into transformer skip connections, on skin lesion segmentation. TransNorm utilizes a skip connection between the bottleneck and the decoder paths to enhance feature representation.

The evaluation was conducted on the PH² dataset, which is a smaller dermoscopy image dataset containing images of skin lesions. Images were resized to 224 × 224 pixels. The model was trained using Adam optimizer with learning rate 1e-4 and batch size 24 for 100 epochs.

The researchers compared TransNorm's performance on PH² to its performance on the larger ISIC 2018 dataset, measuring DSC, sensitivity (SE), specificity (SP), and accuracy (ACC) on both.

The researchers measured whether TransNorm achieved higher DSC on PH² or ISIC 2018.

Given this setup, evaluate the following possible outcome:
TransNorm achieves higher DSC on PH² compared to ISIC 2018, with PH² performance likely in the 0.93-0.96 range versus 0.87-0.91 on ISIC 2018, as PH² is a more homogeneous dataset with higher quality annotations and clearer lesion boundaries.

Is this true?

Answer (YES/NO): YES